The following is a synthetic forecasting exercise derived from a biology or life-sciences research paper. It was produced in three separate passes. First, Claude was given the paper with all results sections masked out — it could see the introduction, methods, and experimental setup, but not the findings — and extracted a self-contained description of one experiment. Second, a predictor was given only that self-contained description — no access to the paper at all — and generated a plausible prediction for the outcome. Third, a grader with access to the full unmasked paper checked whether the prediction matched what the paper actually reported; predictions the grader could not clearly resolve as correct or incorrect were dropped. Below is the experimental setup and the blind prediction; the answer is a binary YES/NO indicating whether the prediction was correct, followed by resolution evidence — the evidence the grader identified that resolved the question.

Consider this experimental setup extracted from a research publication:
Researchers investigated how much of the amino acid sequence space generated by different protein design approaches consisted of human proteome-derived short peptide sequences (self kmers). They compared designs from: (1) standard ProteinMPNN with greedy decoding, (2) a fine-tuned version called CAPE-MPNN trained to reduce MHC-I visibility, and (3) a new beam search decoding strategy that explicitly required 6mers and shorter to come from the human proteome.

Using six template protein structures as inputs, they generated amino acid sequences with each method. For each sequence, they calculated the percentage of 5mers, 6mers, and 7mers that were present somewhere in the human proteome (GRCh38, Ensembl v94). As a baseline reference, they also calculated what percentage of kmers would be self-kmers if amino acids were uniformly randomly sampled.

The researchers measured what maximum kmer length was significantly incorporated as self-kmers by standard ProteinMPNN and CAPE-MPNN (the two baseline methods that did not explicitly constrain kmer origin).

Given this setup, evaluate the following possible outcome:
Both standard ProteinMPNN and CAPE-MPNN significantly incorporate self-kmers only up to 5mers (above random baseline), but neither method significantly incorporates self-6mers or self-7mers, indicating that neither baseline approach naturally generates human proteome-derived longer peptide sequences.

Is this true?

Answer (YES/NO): YES